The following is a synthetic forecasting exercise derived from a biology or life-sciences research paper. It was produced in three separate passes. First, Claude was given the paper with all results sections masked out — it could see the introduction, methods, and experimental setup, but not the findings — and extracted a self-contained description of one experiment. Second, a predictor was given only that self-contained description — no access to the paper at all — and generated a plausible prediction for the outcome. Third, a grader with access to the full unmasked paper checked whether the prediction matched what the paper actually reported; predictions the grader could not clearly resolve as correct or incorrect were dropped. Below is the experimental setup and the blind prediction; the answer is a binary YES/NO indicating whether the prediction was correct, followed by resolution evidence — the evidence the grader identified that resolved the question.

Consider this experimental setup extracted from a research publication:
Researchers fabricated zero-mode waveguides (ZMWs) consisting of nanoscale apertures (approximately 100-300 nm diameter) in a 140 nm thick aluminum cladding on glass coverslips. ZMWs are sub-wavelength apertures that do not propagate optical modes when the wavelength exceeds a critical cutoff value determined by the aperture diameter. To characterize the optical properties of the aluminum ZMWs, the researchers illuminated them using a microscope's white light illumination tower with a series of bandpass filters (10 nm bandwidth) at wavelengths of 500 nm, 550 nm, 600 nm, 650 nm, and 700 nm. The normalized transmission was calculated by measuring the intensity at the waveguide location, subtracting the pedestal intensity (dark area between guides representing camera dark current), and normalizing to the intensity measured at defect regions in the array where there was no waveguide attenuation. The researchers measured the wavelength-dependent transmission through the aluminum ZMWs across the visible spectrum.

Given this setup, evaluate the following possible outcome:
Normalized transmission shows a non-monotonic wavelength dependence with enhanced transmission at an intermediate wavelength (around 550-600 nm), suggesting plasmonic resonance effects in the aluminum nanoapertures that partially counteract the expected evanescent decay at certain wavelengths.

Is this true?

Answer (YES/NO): NO